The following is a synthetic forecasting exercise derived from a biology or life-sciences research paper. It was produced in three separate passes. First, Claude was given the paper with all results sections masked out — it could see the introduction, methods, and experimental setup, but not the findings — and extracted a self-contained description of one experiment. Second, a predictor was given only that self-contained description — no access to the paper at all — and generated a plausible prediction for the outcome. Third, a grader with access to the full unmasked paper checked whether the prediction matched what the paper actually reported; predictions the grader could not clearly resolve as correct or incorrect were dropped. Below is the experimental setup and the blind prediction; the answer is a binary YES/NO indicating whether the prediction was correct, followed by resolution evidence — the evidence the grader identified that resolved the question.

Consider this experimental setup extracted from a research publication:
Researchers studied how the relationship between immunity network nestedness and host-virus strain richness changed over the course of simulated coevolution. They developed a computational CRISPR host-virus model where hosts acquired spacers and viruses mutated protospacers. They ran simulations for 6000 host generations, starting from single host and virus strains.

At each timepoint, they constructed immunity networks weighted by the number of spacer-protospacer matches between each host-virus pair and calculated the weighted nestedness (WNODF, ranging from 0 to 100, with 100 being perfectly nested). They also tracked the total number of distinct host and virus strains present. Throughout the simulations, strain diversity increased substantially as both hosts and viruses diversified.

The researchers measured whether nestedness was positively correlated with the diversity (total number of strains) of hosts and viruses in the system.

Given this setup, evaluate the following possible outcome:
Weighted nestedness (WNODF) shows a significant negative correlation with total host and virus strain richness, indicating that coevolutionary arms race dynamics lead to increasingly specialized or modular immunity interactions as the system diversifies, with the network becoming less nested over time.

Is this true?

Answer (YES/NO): NO